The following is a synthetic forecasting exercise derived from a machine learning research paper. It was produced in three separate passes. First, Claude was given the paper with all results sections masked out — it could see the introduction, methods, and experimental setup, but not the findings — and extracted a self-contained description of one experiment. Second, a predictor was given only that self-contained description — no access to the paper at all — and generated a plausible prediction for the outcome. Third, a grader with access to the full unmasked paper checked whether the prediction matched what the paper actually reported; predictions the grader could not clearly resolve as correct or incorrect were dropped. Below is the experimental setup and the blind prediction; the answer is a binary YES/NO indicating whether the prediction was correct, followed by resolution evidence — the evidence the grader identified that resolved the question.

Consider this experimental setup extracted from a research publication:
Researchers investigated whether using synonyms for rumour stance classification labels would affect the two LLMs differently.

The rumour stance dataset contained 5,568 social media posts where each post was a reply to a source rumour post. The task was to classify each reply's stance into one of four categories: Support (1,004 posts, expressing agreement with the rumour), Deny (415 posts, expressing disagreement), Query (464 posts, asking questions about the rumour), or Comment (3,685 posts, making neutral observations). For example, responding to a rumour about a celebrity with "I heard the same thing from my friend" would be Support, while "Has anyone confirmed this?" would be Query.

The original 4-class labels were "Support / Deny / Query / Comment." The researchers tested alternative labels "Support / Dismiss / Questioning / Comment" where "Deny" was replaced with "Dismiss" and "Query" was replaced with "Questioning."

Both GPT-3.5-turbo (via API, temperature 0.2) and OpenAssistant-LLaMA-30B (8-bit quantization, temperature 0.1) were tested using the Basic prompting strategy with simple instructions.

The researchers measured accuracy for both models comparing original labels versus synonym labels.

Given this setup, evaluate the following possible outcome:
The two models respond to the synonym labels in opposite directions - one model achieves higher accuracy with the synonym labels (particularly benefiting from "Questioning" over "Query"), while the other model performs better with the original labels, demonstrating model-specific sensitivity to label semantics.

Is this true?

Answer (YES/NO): YES